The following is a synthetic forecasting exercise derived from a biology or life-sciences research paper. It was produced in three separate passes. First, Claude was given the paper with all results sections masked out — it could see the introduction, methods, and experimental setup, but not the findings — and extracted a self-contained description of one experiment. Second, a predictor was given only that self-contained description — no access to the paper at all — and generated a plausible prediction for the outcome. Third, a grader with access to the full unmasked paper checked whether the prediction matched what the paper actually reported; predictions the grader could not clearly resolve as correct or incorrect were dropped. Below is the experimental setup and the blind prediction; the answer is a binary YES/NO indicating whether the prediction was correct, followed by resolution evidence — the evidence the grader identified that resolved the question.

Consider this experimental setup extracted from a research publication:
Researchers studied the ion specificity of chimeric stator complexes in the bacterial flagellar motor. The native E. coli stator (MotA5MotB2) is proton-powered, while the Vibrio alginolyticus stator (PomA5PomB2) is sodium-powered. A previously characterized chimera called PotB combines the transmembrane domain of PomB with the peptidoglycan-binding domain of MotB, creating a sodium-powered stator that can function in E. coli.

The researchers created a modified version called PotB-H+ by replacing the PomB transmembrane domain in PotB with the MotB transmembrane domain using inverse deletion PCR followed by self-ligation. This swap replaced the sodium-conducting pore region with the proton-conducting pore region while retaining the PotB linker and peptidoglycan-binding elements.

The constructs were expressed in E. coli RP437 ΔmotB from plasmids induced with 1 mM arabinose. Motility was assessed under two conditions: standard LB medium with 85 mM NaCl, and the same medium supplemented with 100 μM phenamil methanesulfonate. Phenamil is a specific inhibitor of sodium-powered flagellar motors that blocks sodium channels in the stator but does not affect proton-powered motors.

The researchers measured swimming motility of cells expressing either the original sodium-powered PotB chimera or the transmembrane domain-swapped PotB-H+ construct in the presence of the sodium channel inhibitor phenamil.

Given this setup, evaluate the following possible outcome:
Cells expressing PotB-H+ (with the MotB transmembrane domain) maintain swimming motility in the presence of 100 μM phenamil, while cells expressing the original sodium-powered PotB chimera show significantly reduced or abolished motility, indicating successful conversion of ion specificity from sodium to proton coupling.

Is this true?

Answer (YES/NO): NO